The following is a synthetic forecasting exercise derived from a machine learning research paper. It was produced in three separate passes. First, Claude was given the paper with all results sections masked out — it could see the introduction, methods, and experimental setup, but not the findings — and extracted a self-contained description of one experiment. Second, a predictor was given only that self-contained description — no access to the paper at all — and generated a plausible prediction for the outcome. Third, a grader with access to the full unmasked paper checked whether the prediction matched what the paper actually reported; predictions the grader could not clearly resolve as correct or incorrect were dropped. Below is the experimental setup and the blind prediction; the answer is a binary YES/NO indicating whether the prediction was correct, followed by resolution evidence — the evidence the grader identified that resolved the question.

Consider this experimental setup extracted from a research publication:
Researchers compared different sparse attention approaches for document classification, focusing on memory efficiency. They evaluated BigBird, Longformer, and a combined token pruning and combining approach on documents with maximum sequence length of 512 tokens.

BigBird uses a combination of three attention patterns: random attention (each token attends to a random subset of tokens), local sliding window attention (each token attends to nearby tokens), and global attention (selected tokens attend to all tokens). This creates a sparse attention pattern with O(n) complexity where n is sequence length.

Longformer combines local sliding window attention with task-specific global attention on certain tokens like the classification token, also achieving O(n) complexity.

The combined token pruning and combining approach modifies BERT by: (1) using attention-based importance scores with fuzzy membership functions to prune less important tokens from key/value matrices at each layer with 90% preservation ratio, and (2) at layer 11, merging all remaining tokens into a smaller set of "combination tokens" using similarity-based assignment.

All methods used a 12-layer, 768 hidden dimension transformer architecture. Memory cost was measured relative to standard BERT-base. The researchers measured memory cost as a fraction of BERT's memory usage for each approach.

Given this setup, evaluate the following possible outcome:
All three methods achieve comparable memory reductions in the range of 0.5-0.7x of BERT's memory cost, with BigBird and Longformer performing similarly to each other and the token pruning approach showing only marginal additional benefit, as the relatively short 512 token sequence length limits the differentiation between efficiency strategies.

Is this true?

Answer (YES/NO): NO